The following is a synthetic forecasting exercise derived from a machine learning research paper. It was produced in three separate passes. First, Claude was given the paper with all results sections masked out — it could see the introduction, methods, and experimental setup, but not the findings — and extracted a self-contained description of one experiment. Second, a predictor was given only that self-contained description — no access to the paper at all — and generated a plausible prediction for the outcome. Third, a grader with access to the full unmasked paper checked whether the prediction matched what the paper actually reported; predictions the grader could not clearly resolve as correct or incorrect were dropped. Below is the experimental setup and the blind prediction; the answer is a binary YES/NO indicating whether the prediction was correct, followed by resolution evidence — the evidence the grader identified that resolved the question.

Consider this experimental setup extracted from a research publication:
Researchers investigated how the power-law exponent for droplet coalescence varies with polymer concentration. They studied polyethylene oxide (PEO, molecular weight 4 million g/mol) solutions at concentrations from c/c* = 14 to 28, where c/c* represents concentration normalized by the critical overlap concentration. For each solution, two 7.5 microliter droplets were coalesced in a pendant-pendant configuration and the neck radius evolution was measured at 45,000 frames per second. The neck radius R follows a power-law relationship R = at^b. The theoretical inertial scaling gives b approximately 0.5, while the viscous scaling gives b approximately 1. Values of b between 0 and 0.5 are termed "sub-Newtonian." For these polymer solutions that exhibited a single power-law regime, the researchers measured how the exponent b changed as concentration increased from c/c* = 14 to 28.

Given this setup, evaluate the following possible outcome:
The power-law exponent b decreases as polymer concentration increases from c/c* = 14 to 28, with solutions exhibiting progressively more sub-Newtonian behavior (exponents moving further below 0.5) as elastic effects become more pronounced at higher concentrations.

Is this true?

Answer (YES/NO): YES